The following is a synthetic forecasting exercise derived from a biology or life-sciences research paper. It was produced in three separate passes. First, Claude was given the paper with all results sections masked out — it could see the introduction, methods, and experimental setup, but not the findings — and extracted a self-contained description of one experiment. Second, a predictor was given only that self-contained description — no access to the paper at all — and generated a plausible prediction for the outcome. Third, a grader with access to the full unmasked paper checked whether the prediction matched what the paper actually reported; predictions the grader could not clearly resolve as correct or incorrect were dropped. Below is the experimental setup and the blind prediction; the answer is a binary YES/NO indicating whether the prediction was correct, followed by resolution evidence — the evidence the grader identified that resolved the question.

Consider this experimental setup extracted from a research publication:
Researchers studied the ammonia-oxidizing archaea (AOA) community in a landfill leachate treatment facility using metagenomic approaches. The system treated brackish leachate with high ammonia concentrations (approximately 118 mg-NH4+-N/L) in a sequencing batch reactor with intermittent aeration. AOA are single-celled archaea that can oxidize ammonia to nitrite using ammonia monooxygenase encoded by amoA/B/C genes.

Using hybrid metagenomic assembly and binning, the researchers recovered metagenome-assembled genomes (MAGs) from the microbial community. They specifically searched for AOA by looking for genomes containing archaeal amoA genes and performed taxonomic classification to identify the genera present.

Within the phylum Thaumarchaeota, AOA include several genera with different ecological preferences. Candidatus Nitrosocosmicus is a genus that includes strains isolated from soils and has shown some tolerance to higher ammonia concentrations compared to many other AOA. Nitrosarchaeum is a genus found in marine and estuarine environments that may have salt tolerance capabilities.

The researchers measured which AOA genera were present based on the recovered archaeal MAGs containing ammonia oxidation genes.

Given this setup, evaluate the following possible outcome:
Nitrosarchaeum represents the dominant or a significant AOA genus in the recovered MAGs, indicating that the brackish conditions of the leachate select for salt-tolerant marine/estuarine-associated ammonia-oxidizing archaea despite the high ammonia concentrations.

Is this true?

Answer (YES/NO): NO